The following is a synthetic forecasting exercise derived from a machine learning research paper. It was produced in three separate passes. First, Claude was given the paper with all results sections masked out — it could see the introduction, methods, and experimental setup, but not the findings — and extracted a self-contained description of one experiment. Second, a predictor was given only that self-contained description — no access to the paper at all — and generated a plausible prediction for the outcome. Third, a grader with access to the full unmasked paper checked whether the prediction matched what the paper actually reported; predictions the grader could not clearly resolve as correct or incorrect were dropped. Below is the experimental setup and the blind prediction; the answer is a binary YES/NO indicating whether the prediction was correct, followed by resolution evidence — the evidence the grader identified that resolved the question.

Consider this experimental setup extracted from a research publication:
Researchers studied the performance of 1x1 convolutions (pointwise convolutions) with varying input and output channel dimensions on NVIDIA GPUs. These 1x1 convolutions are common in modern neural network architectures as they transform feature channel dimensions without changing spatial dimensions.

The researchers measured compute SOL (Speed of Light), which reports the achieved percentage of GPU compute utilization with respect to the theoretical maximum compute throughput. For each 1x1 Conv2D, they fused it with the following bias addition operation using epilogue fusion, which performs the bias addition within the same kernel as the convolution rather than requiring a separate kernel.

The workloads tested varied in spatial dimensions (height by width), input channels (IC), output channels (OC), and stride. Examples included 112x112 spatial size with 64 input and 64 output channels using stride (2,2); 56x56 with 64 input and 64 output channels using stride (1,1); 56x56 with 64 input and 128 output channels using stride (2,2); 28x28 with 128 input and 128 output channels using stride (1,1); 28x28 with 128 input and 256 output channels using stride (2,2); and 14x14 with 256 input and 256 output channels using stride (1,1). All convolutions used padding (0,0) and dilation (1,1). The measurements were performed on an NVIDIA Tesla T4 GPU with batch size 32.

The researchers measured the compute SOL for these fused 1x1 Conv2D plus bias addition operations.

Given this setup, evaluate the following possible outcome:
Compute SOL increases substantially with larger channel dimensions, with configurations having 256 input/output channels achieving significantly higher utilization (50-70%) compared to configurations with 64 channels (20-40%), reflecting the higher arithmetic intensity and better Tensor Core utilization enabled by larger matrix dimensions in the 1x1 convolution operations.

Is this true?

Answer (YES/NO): NO